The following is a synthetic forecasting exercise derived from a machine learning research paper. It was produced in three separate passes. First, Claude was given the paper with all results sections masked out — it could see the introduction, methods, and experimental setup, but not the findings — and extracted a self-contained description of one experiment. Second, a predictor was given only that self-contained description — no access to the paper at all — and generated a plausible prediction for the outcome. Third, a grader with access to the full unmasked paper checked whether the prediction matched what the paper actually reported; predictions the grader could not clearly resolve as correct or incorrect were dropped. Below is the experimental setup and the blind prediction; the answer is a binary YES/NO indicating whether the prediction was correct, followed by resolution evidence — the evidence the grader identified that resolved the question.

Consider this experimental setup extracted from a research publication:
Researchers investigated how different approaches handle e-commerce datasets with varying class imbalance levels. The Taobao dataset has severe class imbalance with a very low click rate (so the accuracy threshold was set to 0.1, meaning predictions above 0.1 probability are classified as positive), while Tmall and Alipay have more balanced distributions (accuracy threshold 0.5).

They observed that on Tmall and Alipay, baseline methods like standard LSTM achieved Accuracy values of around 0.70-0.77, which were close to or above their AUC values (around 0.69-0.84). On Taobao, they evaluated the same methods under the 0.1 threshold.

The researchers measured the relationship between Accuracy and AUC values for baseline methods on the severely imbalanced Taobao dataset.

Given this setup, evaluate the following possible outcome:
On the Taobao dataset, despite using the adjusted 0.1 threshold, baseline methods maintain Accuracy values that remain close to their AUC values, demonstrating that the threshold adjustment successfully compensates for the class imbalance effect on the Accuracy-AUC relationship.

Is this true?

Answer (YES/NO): NO